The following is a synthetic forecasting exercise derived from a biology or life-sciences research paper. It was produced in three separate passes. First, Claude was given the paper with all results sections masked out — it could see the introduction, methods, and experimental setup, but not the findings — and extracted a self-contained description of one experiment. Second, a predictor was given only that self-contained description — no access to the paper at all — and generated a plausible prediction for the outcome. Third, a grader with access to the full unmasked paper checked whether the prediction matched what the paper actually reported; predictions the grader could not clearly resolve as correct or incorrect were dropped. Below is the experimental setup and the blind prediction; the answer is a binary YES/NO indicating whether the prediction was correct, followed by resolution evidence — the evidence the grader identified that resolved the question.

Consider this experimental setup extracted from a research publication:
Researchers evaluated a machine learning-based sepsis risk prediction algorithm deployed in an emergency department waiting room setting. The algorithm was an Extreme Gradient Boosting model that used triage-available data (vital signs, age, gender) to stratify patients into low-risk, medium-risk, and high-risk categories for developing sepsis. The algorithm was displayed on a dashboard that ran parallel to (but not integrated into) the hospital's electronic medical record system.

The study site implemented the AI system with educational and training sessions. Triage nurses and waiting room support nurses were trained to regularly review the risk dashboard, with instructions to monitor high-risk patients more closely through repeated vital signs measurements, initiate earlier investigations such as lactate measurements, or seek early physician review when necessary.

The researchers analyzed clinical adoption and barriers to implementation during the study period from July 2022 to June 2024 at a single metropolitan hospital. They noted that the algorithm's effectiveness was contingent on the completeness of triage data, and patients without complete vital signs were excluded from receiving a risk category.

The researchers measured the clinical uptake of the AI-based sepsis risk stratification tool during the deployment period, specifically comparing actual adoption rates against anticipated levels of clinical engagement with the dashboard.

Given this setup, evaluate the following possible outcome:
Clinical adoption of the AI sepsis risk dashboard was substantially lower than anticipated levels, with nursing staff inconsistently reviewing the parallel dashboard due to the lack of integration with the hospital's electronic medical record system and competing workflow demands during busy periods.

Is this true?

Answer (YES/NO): YES